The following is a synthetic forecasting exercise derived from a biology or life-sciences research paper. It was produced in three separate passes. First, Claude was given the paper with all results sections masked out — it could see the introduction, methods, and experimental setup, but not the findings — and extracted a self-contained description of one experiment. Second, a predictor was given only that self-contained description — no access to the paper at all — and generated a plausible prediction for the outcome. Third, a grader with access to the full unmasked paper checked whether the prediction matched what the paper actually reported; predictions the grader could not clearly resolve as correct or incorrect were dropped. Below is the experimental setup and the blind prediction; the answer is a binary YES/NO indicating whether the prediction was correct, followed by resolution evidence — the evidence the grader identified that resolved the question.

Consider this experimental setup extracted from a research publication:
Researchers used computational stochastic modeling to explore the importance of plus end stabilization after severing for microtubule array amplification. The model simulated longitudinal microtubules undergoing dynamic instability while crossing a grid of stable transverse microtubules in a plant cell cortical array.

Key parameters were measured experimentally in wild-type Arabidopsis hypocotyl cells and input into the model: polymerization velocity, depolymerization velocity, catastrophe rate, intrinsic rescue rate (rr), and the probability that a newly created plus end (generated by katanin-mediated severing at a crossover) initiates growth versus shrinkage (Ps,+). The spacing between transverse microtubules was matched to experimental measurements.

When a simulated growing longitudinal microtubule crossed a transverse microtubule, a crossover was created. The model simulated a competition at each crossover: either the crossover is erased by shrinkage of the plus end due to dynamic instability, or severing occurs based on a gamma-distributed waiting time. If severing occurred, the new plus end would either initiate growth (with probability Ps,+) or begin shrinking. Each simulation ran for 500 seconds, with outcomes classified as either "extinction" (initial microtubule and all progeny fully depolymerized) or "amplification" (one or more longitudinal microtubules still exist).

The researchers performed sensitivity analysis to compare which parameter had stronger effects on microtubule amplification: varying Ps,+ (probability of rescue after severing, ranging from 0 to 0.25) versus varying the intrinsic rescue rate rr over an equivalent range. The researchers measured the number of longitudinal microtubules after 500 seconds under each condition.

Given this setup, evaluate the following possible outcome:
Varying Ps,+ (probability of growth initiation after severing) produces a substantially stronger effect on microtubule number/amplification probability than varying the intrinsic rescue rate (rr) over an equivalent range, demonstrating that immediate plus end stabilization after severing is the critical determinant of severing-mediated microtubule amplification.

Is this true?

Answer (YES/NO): YES